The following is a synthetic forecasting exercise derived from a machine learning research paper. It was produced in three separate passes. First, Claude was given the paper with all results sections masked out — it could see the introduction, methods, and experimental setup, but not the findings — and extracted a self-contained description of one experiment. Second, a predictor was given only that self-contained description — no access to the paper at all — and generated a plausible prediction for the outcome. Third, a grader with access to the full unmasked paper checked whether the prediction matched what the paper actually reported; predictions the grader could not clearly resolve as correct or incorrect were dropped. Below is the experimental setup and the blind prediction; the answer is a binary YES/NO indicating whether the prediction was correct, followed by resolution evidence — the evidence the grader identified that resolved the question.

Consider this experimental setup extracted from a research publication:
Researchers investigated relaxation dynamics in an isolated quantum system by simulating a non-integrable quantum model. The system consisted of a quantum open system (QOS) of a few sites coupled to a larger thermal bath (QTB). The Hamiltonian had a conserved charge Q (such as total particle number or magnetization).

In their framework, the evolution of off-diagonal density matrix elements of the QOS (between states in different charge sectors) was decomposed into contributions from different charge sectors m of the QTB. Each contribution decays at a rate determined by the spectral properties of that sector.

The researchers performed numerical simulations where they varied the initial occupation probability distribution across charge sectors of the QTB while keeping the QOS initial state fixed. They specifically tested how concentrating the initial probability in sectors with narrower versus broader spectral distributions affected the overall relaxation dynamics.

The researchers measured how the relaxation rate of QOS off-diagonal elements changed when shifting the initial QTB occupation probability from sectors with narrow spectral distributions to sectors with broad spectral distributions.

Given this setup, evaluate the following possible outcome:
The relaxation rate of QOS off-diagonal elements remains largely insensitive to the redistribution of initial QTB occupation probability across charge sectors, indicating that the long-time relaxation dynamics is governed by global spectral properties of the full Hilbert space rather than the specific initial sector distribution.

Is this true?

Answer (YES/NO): NO